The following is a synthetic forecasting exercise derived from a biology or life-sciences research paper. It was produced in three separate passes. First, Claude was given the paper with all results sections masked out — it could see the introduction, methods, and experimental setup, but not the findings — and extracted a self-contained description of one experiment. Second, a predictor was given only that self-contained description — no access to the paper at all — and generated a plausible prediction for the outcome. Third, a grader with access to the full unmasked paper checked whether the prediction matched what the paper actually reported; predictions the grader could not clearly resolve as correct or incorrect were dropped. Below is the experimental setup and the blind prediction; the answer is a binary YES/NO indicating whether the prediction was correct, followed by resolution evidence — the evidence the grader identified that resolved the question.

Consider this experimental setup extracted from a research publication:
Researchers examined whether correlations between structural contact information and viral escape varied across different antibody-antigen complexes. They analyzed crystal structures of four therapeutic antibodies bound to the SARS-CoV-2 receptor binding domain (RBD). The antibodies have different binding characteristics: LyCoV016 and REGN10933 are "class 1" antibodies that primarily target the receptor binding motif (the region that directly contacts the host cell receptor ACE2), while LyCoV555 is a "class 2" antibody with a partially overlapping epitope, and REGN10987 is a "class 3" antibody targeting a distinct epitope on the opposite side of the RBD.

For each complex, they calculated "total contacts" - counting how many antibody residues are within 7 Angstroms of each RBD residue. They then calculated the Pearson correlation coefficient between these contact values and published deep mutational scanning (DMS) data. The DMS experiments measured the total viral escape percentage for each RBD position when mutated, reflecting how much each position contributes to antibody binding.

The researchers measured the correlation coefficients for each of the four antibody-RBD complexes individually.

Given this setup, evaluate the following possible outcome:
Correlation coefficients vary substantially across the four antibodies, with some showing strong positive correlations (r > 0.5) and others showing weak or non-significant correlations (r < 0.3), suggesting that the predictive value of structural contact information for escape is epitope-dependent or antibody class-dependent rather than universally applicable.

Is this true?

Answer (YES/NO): NO